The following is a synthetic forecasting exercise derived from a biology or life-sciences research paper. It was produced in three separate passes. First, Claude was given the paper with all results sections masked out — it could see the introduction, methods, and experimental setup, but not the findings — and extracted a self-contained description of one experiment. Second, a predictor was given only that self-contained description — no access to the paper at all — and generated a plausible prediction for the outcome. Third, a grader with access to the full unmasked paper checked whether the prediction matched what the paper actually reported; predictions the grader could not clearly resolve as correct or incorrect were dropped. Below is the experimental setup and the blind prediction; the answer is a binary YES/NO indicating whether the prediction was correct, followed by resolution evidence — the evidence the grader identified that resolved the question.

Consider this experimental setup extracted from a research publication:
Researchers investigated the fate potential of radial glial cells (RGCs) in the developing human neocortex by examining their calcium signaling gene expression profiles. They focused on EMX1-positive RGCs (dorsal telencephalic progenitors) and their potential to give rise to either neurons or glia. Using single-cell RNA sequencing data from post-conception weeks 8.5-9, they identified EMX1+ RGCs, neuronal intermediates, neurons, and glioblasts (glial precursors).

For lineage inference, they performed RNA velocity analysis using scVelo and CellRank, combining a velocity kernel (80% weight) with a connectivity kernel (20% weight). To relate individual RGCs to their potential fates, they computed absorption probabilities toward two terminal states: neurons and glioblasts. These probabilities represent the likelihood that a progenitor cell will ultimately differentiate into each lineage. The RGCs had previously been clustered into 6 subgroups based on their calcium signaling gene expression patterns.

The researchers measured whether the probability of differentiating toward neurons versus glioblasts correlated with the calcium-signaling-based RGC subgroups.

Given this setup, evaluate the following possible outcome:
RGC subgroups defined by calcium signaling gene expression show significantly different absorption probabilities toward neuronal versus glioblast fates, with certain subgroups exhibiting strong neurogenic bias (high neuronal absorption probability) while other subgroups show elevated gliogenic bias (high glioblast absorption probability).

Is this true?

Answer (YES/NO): YES